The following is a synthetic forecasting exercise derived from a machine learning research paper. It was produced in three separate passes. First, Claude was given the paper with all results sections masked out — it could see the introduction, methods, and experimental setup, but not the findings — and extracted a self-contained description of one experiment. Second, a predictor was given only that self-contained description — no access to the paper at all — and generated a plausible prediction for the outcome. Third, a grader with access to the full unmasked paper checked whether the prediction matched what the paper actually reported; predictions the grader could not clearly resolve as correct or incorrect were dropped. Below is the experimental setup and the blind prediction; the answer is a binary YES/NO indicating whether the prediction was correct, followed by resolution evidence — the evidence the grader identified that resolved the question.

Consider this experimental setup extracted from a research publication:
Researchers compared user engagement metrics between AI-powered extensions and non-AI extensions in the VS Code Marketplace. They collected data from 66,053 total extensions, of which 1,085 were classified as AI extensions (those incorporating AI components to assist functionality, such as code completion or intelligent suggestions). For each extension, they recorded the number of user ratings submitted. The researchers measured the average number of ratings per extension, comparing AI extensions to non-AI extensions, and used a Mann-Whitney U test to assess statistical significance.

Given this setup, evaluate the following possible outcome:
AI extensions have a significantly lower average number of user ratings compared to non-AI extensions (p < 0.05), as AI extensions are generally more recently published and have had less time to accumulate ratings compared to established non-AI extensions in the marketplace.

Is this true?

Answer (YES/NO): NO